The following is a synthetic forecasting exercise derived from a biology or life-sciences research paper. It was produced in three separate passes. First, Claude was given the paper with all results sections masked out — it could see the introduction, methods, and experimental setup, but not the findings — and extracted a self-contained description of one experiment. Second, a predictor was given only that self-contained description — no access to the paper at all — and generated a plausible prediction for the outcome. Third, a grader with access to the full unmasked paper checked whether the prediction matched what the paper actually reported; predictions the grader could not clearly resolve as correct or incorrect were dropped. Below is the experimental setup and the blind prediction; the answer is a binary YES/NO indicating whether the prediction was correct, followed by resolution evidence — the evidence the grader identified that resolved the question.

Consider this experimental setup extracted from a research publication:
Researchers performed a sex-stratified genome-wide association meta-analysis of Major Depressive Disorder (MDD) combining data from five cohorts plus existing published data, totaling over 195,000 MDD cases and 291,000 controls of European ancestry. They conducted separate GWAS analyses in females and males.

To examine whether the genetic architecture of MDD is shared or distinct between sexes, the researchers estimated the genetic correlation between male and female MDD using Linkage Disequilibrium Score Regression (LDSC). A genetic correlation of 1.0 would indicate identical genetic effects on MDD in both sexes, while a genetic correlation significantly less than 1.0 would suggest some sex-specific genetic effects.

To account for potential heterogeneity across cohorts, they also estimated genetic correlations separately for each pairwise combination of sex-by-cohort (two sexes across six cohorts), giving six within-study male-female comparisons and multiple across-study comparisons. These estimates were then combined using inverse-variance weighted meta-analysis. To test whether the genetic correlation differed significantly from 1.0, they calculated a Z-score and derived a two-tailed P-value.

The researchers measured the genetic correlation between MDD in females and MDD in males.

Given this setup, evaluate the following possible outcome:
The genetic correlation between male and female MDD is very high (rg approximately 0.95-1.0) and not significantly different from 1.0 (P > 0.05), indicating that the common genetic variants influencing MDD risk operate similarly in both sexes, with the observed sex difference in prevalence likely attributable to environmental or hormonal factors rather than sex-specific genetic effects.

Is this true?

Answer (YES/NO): NO